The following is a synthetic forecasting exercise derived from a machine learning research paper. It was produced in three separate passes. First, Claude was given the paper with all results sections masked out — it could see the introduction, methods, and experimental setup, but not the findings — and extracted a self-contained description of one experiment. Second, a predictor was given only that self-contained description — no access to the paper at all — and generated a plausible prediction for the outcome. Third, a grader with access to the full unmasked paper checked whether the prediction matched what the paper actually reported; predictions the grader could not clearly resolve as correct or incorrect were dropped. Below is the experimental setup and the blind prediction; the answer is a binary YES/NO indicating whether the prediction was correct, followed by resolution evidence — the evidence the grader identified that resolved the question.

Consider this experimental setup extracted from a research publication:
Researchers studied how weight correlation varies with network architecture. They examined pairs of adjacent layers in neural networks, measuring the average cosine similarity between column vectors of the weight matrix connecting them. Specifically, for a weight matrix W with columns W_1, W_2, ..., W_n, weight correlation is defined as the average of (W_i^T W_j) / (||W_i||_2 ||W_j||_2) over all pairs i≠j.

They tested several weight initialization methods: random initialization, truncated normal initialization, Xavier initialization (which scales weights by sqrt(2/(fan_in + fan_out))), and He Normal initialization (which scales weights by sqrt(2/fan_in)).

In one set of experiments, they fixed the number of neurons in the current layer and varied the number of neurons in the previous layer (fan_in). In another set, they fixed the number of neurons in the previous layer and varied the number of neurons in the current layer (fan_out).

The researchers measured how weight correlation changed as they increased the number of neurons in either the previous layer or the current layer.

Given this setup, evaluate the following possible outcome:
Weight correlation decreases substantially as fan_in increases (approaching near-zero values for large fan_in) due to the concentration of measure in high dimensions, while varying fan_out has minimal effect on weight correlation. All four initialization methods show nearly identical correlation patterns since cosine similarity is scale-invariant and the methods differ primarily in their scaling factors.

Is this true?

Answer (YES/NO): NO